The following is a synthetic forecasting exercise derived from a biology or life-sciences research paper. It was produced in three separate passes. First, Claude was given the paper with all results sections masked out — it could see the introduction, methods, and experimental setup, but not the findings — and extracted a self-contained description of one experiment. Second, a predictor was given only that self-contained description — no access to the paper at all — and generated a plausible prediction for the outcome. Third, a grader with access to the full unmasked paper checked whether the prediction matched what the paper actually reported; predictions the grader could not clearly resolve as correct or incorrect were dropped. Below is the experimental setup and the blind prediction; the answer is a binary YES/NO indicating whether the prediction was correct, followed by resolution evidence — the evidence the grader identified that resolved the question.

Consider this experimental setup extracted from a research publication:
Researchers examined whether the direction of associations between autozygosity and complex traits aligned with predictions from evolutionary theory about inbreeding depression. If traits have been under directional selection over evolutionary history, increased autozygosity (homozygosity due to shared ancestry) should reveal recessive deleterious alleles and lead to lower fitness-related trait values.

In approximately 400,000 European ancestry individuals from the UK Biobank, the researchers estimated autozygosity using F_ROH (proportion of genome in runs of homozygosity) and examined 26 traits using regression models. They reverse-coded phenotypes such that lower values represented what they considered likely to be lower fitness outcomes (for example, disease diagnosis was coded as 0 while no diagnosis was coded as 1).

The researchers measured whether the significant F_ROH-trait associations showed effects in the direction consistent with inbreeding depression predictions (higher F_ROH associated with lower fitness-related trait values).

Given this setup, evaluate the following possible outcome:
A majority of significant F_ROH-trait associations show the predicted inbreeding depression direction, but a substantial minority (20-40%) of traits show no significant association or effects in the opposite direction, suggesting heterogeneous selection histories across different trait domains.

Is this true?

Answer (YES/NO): NO